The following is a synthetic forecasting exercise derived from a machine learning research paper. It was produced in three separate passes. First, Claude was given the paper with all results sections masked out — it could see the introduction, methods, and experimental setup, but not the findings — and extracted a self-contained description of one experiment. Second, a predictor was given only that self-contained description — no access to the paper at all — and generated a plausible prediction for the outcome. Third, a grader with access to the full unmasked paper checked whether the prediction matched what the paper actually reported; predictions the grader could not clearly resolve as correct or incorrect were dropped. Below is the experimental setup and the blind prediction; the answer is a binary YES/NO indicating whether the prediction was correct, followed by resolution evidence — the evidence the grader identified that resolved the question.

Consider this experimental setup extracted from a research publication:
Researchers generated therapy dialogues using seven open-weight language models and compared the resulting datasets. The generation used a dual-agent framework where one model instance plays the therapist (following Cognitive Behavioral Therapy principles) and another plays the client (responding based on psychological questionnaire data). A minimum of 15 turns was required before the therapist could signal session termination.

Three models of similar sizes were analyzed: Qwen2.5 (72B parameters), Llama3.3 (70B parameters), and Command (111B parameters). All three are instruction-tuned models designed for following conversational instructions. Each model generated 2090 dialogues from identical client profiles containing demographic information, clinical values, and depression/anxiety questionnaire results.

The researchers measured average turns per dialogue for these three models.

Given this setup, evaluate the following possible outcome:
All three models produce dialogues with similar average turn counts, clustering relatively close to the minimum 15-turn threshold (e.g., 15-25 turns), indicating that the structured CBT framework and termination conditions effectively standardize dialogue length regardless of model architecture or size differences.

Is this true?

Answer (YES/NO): NO